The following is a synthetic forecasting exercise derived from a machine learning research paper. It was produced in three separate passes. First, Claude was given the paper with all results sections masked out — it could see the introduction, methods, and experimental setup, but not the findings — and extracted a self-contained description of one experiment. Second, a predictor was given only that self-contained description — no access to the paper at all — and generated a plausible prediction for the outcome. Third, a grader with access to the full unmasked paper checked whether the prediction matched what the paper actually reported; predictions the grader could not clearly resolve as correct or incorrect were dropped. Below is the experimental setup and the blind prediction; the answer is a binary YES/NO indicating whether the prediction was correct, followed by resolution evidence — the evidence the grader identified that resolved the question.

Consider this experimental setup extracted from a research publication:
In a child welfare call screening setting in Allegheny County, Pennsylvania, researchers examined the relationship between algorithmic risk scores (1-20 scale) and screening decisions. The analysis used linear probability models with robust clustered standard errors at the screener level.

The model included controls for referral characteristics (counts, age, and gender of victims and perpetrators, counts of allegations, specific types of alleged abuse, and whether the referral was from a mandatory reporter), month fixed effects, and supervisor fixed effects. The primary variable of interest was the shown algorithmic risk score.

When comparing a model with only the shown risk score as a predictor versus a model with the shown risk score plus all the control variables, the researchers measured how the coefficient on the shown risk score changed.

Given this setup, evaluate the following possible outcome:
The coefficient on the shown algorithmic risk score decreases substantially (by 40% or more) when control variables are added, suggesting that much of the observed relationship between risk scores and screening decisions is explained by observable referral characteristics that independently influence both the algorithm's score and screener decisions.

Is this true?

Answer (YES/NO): NO